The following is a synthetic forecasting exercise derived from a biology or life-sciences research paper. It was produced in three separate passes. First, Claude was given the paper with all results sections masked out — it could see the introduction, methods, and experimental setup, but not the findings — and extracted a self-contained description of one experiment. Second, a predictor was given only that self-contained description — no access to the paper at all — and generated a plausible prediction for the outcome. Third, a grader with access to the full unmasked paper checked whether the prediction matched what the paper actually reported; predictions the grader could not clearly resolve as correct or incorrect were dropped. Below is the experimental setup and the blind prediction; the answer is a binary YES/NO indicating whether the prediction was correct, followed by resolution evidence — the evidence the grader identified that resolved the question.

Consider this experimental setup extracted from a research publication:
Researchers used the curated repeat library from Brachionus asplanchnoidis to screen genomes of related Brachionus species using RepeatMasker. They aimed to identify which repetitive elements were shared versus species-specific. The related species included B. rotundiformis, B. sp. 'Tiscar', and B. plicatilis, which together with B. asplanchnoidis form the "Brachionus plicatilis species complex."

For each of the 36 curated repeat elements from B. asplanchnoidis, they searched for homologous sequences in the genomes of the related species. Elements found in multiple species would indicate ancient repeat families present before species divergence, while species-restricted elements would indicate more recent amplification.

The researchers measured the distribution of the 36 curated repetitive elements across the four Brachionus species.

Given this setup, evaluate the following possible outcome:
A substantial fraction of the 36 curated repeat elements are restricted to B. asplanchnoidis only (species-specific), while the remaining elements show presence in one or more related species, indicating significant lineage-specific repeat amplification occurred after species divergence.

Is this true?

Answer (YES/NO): NO